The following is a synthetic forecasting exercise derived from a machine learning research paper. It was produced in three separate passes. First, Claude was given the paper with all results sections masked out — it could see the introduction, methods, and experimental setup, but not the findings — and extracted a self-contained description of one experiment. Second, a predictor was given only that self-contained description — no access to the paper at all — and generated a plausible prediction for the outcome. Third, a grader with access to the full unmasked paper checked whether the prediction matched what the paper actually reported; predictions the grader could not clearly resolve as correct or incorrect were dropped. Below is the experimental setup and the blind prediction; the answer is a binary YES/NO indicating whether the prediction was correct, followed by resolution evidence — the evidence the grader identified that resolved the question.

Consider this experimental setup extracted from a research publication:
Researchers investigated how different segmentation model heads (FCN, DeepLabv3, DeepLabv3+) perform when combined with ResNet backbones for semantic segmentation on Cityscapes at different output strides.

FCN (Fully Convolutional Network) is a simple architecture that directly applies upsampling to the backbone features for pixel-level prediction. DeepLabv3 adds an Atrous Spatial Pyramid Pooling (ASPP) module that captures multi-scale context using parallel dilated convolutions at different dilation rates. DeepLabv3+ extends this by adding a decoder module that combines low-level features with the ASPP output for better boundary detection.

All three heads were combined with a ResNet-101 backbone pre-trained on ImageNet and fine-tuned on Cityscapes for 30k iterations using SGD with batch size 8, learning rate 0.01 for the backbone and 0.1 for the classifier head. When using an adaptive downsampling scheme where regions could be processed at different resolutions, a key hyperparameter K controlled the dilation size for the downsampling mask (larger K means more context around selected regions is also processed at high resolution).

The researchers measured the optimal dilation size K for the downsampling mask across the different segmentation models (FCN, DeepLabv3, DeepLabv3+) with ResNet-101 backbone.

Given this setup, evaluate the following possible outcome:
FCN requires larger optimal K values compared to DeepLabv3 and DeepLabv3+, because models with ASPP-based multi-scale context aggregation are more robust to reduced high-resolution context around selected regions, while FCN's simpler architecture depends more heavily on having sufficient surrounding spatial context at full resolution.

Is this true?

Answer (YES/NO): NO